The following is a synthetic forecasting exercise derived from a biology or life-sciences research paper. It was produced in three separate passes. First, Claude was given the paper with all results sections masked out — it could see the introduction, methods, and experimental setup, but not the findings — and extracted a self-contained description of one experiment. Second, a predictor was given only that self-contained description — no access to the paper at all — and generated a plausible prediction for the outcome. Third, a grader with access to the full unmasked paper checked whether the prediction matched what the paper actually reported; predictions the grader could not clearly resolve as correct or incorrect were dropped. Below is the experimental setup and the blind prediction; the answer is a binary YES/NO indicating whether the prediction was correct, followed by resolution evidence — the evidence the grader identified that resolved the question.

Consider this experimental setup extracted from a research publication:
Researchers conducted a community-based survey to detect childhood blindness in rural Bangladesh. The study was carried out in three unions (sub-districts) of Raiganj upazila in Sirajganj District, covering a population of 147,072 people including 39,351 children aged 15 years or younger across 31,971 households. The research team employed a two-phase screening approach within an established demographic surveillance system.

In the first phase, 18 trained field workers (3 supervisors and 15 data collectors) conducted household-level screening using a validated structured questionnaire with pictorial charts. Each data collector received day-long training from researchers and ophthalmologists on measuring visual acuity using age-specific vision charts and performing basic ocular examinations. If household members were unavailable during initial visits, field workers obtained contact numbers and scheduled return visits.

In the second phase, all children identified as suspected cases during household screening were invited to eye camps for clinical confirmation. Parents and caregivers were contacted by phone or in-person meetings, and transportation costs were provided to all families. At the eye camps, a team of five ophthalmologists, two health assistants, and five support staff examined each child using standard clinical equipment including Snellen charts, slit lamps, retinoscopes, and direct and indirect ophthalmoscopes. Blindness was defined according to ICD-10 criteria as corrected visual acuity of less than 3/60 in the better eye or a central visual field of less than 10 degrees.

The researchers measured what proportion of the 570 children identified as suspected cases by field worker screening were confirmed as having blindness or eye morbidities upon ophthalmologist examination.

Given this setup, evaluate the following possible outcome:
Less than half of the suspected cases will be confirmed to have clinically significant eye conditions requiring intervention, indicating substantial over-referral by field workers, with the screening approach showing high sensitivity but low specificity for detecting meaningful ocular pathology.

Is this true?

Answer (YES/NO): YES